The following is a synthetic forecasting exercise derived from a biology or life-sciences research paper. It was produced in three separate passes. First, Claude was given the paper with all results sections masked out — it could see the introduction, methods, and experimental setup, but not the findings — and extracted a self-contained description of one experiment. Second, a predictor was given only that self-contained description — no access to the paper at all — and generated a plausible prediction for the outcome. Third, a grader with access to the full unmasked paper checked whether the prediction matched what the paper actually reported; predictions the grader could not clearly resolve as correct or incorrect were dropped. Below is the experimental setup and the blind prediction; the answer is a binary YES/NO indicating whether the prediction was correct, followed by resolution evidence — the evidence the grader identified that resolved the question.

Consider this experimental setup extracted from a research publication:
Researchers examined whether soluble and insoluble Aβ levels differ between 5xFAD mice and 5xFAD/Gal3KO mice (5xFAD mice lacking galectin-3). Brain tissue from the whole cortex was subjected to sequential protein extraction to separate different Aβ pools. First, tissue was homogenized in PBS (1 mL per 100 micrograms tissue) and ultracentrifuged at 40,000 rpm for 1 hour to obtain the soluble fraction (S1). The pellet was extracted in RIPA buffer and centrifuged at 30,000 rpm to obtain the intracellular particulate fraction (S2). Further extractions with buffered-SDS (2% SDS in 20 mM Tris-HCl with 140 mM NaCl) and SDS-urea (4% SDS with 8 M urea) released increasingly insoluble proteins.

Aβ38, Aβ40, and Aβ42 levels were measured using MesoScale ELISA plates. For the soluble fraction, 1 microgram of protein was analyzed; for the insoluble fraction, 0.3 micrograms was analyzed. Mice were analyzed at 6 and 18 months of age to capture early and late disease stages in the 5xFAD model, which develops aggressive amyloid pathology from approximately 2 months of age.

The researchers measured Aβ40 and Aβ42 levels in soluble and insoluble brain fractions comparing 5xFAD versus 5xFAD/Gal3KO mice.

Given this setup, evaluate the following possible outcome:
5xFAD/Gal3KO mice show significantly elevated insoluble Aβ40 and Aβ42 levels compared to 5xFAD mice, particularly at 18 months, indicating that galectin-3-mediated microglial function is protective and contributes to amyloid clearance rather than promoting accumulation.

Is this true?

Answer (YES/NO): NO